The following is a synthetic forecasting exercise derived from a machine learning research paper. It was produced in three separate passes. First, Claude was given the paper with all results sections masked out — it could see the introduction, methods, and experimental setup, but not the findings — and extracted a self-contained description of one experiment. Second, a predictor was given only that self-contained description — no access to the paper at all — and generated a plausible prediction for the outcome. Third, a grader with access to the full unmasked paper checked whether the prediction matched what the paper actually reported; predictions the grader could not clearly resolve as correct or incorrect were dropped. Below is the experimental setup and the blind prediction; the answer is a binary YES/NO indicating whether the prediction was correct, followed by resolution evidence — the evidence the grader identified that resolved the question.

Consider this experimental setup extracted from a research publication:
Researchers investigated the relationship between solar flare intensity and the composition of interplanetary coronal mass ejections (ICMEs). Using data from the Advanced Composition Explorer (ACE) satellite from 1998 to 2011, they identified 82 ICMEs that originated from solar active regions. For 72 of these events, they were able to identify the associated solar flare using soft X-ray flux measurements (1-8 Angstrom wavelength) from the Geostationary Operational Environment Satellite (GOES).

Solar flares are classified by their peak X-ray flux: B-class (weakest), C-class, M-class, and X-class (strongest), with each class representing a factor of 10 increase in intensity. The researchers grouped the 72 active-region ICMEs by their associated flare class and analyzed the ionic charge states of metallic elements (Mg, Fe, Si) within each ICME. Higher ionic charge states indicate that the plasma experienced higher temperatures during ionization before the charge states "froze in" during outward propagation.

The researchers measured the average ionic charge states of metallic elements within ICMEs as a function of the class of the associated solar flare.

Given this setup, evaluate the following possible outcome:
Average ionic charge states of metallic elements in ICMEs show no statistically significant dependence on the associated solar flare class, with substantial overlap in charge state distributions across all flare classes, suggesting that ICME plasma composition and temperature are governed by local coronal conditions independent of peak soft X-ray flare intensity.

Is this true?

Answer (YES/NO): NO